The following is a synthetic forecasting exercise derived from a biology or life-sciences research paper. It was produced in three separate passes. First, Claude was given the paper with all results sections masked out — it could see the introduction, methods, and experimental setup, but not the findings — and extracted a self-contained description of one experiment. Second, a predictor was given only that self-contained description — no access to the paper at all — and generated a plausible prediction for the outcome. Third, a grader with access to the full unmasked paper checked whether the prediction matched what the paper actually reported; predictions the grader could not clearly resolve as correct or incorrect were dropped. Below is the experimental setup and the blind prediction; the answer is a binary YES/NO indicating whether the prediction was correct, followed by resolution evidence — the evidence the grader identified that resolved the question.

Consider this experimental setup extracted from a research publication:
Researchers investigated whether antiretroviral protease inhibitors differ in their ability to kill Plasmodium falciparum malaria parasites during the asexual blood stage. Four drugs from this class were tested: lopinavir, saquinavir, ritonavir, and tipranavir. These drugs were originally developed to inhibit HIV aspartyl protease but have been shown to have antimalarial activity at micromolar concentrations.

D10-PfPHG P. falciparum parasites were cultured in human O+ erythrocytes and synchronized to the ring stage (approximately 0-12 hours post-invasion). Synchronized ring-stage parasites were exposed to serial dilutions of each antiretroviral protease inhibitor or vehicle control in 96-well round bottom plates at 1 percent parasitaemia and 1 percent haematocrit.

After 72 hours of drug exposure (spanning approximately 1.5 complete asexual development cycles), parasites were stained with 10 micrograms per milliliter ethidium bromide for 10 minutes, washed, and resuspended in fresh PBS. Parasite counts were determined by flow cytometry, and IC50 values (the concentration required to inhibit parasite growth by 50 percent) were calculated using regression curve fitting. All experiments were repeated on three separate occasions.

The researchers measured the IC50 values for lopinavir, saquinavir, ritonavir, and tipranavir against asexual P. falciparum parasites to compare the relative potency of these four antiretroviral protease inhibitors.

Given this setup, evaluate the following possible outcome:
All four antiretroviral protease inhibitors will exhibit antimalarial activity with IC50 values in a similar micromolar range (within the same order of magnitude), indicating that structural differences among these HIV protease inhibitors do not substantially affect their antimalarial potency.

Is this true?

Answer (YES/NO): NO